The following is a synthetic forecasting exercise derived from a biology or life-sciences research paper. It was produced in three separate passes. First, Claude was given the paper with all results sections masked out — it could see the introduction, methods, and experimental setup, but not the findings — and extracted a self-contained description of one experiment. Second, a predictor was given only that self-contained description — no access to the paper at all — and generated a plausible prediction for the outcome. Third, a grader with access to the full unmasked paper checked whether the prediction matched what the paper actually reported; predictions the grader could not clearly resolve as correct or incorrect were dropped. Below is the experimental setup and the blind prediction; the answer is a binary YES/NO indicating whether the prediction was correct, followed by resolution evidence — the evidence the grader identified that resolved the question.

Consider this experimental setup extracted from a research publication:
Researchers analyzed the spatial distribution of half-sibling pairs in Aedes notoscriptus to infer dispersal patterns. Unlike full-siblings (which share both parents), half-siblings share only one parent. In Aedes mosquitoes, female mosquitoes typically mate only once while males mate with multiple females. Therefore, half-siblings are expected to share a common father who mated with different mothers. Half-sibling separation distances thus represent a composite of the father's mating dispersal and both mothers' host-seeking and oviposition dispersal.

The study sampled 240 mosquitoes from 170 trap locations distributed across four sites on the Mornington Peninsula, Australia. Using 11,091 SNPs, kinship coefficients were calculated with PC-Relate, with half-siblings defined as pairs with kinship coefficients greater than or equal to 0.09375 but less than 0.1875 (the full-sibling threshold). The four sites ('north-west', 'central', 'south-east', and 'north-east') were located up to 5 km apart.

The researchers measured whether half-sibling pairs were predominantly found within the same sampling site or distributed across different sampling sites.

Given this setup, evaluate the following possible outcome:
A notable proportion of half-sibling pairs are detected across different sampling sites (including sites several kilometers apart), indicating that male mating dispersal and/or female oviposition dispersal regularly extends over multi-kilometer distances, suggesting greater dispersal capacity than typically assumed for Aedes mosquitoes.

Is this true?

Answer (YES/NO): YES